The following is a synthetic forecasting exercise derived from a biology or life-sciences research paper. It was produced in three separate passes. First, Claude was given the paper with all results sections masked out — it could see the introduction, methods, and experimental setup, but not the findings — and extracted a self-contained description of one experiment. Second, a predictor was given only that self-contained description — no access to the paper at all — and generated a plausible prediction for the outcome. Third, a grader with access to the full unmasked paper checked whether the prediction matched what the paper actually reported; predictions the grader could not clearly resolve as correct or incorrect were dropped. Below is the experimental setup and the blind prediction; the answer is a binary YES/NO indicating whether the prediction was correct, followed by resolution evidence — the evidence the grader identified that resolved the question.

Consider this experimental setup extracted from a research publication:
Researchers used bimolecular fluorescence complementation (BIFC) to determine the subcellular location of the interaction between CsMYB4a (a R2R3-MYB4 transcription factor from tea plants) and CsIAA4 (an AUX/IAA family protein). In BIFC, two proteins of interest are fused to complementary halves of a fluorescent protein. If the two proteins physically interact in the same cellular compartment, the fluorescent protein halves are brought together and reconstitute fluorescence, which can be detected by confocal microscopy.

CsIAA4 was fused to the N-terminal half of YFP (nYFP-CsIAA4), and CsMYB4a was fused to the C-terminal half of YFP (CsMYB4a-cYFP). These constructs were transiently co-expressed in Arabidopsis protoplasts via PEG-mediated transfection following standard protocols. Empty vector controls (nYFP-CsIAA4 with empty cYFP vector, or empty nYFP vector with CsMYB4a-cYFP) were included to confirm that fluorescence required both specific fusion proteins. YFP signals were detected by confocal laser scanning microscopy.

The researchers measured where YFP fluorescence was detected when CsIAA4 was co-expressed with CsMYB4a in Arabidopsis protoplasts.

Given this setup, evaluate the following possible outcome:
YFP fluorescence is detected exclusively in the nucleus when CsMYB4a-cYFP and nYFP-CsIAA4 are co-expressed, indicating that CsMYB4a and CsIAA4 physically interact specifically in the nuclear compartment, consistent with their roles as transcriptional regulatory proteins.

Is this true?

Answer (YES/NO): YES